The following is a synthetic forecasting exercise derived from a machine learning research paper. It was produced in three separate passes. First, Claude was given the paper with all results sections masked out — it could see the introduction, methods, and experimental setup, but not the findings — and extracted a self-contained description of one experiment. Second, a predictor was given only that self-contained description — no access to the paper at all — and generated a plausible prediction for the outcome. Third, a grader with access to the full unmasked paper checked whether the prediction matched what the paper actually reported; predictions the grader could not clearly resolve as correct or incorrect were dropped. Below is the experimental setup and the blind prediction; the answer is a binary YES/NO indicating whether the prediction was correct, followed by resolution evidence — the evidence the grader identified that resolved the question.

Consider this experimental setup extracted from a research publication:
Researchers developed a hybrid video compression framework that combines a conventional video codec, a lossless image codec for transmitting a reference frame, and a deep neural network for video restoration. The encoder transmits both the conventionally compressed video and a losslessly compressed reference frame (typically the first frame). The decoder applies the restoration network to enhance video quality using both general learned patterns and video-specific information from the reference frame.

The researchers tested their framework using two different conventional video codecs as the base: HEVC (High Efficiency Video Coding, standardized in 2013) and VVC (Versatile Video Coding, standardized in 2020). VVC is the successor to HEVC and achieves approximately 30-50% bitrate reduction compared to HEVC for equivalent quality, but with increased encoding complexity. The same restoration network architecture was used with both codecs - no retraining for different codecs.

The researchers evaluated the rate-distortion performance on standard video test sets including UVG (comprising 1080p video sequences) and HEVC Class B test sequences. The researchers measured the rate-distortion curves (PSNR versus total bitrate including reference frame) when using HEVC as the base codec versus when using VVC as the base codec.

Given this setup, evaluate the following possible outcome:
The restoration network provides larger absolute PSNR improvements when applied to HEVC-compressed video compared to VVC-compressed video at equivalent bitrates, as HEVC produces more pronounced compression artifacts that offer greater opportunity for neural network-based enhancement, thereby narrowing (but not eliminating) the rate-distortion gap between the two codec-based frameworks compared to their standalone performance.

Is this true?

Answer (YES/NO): YES